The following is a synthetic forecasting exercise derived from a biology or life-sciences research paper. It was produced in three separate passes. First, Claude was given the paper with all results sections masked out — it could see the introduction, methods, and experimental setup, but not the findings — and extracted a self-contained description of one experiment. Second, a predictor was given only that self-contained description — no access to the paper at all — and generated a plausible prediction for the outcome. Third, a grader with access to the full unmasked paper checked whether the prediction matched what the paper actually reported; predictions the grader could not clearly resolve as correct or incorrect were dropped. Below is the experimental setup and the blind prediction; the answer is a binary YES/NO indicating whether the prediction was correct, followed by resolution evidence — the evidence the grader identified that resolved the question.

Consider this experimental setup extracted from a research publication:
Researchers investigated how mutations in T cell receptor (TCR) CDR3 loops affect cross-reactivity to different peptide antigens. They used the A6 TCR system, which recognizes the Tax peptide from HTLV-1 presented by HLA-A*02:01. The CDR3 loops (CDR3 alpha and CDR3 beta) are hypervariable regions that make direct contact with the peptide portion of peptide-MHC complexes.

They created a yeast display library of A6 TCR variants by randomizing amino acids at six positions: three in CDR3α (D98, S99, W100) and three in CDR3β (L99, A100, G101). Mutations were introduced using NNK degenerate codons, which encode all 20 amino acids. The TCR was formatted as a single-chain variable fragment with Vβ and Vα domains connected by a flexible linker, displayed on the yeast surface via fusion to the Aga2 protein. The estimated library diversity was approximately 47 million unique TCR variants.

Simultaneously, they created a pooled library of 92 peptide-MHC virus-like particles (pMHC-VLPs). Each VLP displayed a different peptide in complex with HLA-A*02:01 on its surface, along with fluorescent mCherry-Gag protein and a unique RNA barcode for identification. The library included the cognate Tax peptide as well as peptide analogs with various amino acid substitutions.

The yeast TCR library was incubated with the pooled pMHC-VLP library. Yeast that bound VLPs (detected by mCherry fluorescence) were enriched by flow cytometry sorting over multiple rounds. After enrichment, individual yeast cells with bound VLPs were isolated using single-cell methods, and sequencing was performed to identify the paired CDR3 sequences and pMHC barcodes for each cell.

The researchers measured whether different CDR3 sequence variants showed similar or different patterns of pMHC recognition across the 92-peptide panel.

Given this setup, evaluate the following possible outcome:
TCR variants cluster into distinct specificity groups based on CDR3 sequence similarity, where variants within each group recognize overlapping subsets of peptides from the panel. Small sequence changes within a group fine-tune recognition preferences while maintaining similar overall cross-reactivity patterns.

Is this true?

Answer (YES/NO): YES